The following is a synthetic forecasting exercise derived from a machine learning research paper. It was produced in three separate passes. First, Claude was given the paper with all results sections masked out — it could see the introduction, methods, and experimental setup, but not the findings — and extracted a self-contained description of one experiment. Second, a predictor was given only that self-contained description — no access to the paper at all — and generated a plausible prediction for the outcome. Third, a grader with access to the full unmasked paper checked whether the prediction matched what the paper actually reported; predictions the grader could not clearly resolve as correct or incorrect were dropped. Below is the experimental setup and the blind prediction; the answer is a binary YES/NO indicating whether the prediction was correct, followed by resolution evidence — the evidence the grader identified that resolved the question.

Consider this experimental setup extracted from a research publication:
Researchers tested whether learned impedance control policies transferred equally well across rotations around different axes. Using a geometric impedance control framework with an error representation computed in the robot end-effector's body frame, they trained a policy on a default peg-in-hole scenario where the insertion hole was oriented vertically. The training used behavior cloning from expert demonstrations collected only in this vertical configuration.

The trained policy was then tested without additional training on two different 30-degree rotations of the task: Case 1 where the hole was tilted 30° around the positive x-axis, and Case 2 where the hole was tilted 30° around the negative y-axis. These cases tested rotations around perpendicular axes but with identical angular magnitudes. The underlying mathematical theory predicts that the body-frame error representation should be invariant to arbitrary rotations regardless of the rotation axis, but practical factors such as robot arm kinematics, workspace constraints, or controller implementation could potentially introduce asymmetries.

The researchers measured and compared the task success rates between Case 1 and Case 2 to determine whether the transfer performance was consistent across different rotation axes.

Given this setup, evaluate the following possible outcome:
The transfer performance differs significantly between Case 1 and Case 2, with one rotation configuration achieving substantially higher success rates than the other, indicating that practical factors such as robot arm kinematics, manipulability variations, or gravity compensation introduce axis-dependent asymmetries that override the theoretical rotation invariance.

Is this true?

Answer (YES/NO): NO